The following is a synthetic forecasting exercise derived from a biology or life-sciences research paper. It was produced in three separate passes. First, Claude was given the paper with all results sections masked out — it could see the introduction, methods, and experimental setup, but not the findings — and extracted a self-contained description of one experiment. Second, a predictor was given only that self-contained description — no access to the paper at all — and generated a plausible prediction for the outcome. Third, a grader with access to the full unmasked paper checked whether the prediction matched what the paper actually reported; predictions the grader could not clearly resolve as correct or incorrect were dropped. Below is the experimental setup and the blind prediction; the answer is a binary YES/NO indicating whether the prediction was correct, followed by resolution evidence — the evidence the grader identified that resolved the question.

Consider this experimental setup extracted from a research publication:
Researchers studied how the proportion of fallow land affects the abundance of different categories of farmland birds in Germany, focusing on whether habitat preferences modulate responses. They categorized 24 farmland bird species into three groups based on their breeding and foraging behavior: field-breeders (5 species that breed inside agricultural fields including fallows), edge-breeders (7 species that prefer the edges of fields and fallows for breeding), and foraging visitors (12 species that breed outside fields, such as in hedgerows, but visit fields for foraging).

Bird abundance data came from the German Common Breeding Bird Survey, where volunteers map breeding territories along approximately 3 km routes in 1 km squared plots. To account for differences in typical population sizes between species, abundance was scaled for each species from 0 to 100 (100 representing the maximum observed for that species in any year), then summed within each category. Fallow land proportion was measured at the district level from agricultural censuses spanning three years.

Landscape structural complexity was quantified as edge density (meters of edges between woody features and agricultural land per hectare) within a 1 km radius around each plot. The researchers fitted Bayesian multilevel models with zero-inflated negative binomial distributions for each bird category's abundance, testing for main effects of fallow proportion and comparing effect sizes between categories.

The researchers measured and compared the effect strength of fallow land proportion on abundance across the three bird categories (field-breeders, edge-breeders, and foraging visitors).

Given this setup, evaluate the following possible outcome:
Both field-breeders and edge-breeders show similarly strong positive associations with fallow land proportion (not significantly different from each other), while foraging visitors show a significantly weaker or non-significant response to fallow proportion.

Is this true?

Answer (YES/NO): NO